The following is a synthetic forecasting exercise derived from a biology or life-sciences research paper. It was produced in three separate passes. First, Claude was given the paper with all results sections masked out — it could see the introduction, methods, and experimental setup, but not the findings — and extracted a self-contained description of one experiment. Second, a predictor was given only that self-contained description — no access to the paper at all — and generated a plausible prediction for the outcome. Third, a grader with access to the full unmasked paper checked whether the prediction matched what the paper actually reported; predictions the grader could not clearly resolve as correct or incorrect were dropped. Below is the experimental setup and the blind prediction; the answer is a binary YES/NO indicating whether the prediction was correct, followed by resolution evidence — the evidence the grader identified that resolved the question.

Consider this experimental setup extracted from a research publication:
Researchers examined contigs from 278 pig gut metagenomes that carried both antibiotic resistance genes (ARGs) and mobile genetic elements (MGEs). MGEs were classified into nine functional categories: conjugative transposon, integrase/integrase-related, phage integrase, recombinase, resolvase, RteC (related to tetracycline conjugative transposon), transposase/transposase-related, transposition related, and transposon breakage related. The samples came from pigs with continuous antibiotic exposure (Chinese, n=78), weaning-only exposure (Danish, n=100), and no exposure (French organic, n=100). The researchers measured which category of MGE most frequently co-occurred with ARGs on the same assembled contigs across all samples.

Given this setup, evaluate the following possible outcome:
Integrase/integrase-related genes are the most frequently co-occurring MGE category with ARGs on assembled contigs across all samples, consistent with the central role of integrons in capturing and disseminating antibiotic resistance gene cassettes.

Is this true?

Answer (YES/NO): NO